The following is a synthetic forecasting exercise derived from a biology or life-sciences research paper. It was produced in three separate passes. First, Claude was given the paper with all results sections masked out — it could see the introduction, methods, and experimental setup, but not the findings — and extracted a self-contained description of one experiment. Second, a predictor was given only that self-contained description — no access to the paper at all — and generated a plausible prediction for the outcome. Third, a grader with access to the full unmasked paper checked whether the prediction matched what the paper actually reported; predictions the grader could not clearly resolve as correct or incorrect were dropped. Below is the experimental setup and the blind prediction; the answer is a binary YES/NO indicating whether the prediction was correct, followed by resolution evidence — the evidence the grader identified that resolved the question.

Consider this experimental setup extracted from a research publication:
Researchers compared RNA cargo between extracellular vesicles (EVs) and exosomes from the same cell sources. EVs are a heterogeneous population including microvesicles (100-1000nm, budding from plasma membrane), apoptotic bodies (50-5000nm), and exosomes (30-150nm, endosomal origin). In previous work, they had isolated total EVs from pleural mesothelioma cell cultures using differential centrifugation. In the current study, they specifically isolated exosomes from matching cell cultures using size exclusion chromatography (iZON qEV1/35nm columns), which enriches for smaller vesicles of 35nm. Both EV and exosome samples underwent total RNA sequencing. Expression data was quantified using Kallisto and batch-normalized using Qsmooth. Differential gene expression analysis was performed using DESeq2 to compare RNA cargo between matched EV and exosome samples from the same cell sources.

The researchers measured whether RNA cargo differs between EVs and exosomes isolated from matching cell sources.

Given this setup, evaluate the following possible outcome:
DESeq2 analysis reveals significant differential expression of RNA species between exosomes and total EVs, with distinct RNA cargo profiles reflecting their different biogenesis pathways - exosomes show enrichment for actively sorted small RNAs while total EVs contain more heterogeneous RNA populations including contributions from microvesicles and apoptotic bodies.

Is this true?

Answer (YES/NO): NO